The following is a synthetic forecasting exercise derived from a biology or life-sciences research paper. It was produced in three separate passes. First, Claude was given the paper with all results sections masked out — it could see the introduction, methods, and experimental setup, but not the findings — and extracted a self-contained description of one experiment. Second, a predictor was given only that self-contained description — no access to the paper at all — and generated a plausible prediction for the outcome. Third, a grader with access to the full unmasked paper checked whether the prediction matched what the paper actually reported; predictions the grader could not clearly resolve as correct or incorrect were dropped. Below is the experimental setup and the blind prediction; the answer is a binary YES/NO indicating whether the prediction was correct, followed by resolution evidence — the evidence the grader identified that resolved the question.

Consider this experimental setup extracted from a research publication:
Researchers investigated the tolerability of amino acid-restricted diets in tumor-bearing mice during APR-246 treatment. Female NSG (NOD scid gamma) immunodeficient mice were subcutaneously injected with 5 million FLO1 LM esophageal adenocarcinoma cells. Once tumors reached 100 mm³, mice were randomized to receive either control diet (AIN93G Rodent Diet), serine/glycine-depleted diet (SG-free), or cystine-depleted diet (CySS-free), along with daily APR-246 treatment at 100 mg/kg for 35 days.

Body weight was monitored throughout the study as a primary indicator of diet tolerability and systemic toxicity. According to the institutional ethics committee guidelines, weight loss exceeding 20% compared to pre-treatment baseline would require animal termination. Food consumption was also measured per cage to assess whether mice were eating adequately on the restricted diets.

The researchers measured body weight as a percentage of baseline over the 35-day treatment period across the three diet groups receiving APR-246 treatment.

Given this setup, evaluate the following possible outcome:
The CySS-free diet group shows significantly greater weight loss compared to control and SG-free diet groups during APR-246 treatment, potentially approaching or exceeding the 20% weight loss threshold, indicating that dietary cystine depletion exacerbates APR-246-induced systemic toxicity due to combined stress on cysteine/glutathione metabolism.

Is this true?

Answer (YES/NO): NO